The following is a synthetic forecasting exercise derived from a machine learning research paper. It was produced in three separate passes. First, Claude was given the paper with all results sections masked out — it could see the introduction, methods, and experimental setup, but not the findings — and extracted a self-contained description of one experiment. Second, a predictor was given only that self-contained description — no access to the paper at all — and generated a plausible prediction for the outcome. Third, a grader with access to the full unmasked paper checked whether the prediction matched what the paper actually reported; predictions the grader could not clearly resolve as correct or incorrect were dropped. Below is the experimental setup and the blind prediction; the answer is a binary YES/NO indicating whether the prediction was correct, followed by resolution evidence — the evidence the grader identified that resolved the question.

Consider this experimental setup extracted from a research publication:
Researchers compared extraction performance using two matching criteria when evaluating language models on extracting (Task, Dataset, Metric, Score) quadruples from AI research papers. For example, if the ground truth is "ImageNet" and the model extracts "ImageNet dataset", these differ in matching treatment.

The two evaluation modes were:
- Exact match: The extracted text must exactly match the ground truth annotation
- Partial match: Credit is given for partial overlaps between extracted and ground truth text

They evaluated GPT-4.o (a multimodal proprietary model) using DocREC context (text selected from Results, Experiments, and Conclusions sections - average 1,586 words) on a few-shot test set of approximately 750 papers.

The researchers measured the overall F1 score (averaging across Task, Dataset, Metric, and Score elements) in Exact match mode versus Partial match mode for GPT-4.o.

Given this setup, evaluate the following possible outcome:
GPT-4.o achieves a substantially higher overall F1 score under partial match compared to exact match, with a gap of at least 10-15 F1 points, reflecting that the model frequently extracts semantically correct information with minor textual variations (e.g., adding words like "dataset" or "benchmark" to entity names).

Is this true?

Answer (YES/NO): YES